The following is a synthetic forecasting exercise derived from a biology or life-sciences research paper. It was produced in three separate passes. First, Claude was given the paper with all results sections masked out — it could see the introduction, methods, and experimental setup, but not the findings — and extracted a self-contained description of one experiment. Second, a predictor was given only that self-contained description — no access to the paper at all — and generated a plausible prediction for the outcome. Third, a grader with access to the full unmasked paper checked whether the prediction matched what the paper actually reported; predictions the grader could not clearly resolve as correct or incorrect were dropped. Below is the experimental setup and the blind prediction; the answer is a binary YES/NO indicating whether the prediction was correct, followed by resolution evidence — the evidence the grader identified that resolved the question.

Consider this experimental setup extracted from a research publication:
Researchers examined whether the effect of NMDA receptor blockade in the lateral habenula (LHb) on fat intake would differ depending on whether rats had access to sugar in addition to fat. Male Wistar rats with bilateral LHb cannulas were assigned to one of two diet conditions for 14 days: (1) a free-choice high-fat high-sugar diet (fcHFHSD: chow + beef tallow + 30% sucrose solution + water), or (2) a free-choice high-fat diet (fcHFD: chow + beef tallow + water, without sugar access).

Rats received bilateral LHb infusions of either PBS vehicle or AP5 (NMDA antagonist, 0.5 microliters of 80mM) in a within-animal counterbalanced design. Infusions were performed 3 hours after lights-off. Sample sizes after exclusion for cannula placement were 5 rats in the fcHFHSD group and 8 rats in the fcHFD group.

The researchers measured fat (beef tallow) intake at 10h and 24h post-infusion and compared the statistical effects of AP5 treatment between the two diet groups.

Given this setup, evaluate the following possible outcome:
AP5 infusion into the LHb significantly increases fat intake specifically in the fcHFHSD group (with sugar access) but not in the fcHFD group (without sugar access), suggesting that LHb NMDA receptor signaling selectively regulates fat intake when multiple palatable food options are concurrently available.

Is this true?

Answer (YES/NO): NO